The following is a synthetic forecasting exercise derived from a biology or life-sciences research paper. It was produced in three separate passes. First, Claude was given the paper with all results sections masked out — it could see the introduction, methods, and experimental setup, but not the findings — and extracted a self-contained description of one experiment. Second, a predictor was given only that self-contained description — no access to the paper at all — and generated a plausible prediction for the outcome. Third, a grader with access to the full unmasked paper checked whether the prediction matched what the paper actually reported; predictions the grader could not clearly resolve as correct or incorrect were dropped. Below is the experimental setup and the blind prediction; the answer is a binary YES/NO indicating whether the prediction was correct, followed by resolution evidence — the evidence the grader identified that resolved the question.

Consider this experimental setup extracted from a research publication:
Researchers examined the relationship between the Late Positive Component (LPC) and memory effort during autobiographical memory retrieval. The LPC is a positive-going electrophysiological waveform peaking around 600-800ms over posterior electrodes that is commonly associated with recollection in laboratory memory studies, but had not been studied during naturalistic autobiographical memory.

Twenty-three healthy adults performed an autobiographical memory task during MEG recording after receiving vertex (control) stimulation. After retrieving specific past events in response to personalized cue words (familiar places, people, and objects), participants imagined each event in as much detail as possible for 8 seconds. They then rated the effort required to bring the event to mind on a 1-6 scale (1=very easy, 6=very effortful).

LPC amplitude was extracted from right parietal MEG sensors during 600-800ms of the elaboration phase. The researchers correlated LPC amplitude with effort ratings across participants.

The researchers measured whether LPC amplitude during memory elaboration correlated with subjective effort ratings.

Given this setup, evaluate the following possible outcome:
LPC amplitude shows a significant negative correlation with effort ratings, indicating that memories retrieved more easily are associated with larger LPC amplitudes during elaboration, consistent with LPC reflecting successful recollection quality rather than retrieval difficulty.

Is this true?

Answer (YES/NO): NO